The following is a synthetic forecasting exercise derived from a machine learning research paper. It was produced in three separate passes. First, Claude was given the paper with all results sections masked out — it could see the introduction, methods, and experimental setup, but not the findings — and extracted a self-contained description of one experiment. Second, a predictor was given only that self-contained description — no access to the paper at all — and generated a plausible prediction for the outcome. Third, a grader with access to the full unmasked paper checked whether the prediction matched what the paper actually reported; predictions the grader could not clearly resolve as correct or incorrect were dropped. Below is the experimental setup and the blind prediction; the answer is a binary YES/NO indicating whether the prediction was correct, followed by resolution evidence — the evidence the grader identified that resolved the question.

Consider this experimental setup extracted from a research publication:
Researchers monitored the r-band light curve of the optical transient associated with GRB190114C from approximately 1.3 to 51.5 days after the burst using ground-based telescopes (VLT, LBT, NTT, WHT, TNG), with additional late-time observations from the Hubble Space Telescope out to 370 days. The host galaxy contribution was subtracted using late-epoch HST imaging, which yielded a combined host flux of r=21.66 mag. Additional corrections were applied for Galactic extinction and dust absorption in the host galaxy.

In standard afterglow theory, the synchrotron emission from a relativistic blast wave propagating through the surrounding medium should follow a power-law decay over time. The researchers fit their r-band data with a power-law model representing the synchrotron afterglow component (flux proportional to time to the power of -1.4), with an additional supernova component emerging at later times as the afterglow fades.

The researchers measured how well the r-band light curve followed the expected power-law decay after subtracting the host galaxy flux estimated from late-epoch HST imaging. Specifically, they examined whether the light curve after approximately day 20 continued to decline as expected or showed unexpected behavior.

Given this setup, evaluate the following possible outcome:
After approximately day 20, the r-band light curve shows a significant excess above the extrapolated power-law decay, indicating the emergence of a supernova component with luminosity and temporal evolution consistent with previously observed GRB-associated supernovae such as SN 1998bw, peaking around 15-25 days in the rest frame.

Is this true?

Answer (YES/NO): NO